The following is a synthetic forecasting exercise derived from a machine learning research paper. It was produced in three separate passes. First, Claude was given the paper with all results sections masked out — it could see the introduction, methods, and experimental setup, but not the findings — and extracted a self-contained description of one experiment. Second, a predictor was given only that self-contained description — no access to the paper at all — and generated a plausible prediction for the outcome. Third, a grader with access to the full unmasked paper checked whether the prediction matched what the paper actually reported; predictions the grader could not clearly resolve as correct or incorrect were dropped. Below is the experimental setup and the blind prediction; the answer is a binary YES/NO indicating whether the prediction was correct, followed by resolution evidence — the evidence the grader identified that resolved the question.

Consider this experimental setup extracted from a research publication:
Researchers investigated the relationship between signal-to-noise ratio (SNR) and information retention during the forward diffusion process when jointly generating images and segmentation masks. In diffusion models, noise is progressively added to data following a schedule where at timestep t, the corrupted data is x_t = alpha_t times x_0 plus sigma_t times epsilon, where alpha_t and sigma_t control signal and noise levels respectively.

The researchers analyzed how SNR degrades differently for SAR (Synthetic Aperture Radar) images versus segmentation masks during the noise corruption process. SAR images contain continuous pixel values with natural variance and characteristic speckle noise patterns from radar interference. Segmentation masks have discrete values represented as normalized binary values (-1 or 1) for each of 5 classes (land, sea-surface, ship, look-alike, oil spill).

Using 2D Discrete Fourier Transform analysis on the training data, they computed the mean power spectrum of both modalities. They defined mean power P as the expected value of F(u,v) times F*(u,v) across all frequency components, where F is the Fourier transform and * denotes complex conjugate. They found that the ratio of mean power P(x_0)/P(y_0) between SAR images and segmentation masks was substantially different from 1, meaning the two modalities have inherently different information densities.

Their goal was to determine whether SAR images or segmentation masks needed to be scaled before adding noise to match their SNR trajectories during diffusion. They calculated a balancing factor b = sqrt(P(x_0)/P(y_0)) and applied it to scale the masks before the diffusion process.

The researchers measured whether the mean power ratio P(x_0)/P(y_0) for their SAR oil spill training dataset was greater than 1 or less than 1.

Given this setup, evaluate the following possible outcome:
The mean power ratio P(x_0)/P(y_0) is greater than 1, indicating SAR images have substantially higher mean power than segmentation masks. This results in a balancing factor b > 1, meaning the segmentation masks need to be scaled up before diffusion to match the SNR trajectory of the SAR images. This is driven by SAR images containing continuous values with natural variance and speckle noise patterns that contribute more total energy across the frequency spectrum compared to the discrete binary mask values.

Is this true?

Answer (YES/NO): NO